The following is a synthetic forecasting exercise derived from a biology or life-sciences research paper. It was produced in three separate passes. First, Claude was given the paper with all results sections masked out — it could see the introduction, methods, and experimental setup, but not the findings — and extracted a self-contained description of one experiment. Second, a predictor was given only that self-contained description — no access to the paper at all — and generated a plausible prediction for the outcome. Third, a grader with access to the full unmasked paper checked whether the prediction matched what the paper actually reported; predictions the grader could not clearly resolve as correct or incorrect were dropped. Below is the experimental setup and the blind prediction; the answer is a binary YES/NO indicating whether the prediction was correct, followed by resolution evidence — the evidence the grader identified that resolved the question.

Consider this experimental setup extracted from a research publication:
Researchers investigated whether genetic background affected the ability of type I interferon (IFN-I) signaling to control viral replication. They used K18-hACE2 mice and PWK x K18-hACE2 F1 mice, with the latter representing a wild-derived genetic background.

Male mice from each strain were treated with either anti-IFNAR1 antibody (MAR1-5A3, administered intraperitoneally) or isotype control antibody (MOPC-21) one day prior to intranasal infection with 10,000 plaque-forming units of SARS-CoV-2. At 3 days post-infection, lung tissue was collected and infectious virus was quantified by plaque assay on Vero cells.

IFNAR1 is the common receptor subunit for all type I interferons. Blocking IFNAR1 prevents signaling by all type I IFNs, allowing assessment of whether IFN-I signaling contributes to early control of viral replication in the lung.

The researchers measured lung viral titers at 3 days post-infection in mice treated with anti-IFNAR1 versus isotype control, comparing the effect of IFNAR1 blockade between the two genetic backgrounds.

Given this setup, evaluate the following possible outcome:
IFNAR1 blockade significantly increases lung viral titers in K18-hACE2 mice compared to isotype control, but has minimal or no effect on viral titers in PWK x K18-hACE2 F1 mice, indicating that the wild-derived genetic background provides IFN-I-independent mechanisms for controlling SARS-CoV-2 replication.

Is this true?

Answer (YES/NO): NO